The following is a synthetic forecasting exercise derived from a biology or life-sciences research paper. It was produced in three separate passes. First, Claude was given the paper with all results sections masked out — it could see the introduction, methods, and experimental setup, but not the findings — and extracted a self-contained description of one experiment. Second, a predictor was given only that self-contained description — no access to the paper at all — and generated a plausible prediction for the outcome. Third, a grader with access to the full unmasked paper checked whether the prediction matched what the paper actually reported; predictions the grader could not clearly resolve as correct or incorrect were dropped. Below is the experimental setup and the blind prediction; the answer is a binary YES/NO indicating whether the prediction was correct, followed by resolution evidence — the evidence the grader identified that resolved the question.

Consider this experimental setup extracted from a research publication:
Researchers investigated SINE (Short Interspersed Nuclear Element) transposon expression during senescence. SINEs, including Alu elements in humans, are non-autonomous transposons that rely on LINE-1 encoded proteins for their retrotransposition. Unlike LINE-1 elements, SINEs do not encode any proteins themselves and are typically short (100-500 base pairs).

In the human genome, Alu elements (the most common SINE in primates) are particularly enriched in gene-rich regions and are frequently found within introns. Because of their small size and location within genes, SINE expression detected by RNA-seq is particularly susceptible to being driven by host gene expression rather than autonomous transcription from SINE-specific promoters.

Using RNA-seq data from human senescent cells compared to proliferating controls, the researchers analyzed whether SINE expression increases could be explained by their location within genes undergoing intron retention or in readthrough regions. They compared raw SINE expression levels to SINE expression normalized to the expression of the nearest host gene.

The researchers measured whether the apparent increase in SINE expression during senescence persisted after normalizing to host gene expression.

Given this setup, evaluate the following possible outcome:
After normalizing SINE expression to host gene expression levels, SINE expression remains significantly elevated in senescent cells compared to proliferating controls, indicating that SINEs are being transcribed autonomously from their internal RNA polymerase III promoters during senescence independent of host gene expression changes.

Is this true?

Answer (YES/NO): NO